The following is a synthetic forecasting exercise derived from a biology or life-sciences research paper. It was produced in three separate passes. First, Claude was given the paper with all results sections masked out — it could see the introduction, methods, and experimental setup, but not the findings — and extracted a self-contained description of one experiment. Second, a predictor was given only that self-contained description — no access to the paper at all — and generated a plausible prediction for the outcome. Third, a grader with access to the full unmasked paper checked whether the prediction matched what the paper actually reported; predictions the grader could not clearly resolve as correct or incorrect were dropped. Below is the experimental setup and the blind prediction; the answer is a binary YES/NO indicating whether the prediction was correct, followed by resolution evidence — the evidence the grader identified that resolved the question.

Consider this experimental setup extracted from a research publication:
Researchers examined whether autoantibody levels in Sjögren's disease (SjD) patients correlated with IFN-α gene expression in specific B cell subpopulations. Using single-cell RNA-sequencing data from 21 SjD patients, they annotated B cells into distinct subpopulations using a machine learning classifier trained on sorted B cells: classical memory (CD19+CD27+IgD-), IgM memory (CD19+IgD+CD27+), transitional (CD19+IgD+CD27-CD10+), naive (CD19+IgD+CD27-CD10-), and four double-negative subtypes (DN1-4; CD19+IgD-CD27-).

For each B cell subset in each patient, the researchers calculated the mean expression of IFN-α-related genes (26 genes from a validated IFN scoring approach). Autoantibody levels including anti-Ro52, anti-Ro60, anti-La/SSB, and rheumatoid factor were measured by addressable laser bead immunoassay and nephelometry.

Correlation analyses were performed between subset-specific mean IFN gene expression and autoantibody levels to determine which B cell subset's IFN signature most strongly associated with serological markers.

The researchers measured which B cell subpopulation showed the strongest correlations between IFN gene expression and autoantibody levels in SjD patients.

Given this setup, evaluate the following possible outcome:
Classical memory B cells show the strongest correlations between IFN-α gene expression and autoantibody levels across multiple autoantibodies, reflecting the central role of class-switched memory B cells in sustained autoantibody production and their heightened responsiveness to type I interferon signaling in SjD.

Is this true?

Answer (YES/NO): NO